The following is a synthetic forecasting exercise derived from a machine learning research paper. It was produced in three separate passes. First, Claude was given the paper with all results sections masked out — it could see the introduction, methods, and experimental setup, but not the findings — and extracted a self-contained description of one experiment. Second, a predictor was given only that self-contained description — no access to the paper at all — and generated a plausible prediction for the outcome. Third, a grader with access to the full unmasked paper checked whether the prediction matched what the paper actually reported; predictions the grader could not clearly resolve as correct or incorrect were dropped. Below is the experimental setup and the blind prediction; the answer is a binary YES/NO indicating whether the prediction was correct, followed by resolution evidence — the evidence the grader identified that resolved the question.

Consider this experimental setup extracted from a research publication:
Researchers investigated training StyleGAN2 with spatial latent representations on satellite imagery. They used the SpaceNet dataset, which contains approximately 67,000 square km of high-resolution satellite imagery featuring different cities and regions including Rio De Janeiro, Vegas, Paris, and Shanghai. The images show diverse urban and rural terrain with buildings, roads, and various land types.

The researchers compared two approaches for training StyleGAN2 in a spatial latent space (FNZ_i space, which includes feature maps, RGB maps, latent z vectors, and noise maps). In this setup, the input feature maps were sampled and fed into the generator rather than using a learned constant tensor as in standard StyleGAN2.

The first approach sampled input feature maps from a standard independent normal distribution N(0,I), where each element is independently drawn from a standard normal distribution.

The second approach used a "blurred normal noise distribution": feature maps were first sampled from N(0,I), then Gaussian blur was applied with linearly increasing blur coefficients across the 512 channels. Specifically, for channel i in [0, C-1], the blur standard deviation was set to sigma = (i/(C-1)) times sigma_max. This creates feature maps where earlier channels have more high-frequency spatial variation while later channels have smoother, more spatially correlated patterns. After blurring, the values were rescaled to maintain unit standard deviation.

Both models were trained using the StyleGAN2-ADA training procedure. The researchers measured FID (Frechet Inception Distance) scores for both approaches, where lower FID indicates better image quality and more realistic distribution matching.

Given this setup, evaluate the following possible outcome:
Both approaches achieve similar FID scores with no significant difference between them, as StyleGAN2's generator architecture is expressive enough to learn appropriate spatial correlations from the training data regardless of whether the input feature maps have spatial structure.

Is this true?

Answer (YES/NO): NO